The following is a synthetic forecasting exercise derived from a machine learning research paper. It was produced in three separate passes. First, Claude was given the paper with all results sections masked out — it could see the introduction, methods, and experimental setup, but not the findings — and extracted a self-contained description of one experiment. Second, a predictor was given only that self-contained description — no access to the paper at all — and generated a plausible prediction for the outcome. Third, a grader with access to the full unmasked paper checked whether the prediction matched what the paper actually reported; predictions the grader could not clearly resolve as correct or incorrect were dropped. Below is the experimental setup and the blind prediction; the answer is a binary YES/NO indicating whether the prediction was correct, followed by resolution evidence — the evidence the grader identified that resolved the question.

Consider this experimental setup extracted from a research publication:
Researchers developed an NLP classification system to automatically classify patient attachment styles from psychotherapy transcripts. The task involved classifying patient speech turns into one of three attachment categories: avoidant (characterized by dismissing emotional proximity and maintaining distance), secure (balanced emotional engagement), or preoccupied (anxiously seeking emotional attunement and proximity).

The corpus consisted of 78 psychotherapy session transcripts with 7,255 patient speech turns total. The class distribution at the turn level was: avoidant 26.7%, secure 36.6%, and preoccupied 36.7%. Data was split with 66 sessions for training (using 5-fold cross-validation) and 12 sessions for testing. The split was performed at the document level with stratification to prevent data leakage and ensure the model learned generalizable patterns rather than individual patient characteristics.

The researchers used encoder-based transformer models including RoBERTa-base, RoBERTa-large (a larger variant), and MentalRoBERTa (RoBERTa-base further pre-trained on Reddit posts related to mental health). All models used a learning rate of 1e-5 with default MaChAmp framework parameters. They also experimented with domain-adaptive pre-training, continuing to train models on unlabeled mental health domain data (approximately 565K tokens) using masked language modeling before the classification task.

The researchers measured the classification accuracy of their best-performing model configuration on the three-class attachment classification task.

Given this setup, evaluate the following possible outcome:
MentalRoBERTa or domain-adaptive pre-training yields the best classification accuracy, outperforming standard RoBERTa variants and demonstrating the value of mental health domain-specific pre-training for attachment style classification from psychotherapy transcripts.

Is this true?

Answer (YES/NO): NO